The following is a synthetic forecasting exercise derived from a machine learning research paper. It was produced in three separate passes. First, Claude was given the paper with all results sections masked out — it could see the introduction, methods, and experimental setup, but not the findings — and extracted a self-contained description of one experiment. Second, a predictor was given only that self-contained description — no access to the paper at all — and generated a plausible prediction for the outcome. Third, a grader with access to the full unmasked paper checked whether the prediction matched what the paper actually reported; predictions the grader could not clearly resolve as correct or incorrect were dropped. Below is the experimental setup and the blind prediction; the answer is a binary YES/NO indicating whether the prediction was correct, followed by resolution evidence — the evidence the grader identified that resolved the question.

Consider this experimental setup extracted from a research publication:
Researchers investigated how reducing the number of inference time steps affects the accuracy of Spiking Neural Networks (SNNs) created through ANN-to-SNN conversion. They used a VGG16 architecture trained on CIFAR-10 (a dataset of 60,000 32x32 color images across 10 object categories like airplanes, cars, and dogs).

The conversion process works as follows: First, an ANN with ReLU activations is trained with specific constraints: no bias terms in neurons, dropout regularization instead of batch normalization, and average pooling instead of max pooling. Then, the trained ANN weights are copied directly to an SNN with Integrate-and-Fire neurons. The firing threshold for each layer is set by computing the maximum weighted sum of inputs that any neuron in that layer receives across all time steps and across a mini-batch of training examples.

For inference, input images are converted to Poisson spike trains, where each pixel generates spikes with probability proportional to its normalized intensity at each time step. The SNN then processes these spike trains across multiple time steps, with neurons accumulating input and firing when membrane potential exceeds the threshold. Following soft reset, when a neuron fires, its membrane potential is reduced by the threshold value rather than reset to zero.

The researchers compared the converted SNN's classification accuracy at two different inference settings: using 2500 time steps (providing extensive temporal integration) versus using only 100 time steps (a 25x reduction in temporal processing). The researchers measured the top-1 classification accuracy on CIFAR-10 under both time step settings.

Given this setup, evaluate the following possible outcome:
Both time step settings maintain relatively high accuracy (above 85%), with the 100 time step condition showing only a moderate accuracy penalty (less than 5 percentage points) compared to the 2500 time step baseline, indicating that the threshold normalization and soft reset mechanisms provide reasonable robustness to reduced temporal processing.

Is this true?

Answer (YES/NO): YES